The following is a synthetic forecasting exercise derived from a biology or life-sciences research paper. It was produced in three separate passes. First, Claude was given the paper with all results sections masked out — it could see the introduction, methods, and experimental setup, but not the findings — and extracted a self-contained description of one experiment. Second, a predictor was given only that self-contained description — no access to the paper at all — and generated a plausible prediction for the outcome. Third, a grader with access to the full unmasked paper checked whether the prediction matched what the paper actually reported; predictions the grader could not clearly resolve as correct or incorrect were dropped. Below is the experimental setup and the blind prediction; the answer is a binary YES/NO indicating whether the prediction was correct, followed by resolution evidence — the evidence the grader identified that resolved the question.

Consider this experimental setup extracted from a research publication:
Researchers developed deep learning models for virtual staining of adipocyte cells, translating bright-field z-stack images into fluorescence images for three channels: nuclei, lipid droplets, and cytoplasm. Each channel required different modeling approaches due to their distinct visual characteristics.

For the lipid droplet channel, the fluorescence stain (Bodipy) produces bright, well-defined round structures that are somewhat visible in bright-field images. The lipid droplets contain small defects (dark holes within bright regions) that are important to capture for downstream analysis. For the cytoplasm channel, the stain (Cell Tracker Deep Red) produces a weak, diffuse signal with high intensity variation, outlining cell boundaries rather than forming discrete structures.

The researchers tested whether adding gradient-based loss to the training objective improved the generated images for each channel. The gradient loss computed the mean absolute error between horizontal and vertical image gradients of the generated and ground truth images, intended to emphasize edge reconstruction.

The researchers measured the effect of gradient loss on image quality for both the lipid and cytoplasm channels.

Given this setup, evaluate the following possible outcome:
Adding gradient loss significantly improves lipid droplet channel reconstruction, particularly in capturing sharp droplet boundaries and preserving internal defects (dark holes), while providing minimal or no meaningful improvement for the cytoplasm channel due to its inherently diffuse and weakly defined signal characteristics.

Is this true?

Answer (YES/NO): YES